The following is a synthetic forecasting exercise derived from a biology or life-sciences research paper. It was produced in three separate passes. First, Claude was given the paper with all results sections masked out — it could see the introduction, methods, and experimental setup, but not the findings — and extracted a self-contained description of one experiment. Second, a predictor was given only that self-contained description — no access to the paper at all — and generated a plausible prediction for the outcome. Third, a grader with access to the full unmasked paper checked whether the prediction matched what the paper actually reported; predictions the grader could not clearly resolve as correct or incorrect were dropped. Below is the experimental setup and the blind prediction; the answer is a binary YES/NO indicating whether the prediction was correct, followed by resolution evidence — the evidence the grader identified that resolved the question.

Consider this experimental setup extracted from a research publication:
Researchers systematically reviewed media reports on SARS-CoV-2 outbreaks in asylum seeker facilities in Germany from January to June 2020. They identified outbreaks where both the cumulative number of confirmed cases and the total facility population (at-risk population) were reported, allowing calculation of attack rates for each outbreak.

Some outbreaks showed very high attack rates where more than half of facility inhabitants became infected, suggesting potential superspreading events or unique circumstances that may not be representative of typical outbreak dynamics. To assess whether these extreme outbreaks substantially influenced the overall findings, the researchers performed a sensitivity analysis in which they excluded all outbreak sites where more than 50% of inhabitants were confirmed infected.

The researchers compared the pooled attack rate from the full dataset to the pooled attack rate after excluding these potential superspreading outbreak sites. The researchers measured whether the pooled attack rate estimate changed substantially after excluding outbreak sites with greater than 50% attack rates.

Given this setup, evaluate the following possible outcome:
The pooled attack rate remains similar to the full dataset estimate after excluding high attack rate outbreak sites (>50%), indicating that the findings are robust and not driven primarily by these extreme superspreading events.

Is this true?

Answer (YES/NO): YES